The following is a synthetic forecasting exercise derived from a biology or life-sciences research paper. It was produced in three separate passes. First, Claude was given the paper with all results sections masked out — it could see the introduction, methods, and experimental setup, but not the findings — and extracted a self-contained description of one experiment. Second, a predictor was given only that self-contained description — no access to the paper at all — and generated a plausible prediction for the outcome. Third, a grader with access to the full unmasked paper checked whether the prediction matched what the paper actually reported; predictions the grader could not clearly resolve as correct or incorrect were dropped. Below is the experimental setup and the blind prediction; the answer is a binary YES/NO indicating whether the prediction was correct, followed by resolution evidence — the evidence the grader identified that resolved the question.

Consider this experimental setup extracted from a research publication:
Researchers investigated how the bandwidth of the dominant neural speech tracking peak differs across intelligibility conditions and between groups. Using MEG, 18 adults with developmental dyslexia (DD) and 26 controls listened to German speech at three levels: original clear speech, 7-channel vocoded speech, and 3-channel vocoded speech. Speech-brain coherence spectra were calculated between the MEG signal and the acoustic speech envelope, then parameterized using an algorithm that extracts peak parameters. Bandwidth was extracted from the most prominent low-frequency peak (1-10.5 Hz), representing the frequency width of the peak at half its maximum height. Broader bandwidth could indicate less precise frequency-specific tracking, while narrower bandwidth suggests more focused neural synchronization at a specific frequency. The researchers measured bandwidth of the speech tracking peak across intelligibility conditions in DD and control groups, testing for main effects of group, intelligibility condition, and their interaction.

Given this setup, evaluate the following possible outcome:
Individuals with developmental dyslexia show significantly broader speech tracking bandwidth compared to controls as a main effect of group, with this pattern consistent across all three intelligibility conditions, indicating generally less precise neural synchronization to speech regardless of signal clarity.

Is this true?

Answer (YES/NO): NO